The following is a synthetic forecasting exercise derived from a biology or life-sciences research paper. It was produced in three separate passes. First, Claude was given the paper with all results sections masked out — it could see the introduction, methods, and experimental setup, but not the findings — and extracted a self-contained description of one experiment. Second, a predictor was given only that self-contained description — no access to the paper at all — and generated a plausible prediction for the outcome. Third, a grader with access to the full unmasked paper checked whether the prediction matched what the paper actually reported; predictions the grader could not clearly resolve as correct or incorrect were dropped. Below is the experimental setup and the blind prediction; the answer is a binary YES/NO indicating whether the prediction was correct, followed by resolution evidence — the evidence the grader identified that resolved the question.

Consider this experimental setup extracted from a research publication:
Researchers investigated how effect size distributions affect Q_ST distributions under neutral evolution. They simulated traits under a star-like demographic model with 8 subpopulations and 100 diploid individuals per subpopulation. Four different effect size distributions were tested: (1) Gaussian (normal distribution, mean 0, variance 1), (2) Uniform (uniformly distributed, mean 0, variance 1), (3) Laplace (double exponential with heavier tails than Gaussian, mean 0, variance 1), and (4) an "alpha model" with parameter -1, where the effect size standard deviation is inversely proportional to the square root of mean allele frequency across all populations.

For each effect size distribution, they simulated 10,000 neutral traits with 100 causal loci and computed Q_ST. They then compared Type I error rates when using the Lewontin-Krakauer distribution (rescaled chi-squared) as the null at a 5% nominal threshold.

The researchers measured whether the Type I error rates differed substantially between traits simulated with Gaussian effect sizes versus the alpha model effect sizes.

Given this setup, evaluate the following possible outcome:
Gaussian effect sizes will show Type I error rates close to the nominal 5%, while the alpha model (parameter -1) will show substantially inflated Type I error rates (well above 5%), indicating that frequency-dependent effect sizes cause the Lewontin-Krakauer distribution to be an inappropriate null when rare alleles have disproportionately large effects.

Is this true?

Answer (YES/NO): NO